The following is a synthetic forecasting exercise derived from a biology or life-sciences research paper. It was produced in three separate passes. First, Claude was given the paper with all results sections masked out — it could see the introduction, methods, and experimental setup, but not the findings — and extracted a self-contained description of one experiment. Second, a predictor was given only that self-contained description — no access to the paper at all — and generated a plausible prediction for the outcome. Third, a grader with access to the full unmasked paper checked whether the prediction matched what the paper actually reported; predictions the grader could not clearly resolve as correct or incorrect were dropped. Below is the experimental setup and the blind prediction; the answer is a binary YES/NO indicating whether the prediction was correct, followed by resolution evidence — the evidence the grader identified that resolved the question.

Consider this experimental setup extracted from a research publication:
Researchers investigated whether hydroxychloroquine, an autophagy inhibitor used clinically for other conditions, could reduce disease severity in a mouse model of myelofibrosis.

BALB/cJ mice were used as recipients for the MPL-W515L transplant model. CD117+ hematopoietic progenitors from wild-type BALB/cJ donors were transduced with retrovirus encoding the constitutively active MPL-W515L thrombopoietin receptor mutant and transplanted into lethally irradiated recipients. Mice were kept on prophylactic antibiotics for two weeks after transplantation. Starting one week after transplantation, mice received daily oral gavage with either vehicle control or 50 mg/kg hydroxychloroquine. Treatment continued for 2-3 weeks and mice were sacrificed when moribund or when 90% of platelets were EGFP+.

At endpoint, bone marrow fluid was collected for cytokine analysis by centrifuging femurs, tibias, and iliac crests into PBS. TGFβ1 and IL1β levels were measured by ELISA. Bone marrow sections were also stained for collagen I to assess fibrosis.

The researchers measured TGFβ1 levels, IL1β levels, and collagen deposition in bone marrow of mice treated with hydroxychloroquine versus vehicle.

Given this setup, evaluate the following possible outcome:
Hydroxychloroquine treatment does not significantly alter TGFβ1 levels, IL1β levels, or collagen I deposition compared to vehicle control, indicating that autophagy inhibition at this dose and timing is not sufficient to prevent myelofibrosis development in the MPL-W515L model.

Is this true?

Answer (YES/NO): NO